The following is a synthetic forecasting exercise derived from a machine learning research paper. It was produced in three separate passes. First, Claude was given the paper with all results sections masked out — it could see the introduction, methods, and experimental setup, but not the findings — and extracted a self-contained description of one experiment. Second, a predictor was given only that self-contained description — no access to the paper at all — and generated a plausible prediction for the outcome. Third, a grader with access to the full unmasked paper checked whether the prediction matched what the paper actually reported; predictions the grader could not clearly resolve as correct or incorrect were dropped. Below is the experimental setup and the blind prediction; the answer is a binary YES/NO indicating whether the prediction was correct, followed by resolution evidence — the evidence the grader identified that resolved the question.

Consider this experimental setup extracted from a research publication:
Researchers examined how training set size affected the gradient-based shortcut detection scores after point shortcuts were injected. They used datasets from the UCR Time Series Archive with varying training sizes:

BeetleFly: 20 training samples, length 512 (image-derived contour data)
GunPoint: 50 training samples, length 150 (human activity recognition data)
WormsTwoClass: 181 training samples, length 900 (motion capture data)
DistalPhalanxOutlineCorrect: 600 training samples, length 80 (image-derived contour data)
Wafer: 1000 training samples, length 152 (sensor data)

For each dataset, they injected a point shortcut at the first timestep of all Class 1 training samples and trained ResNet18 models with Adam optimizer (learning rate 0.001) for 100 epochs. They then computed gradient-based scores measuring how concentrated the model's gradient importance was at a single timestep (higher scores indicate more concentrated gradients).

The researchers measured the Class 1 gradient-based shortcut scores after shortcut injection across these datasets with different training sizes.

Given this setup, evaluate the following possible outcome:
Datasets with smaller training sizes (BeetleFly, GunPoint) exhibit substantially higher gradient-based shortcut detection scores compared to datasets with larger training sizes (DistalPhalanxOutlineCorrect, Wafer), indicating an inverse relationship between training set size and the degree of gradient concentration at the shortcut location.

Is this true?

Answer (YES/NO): NO